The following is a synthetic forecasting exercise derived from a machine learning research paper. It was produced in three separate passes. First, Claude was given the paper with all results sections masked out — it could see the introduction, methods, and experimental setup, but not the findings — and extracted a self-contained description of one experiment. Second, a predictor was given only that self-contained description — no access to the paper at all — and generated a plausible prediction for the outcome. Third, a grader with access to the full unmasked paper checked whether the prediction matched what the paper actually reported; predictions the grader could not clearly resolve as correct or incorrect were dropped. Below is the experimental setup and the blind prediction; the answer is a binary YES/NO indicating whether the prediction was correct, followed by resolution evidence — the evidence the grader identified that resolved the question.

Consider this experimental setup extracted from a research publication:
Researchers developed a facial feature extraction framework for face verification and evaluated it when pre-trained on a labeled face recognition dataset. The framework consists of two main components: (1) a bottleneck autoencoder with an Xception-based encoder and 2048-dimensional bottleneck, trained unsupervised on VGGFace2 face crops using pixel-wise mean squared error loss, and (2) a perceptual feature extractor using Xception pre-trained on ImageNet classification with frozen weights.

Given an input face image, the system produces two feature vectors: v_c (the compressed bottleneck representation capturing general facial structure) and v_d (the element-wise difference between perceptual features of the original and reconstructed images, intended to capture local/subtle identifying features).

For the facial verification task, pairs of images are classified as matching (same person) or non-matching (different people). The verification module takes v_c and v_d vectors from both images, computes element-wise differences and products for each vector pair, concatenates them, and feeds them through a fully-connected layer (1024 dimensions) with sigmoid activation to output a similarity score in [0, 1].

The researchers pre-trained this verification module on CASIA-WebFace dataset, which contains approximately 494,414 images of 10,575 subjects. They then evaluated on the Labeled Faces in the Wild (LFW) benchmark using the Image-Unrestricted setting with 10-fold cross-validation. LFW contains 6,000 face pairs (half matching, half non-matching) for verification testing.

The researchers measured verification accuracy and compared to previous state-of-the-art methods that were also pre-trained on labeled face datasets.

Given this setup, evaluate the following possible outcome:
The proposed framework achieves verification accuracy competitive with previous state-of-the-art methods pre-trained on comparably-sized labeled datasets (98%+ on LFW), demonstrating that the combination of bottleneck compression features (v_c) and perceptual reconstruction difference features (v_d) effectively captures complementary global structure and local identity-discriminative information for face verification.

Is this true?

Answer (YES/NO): YES